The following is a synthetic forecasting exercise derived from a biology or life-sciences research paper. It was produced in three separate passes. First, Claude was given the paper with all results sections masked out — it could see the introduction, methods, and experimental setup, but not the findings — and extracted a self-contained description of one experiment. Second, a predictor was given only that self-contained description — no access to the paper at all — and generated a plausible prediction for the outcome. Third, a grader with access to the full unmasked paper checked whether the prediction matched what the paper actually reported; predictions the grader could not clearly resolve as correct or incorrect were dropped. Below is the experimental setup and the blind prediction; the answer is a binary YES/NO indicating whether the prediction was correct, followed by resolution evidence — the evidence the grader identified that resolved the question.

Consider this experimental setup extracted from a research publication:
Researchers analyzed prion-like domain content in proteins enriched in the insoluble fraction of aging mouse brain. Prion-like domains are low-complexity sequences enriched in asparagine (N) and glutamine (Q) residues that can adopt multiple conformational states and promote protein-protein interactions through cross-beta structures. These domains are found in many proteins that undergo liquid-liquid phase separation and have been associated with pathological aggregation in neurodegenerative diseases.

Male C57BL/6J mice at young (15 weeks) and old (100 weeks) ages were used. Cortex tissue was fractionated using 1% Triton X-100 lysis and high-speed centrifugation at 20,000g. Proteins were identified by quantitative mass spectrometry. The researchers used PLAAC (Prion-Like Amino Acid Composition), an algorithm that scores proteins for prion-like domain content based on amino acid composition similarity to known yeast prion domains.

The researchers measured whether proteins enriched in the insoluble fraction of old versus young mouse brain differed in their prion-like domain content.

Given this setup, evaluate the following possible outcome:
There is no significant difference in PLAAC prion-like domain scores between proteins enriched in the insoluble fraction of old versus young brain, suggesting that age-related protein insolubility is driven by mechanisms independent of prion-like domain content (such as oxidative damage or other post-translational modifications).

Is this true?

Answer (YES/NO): NO